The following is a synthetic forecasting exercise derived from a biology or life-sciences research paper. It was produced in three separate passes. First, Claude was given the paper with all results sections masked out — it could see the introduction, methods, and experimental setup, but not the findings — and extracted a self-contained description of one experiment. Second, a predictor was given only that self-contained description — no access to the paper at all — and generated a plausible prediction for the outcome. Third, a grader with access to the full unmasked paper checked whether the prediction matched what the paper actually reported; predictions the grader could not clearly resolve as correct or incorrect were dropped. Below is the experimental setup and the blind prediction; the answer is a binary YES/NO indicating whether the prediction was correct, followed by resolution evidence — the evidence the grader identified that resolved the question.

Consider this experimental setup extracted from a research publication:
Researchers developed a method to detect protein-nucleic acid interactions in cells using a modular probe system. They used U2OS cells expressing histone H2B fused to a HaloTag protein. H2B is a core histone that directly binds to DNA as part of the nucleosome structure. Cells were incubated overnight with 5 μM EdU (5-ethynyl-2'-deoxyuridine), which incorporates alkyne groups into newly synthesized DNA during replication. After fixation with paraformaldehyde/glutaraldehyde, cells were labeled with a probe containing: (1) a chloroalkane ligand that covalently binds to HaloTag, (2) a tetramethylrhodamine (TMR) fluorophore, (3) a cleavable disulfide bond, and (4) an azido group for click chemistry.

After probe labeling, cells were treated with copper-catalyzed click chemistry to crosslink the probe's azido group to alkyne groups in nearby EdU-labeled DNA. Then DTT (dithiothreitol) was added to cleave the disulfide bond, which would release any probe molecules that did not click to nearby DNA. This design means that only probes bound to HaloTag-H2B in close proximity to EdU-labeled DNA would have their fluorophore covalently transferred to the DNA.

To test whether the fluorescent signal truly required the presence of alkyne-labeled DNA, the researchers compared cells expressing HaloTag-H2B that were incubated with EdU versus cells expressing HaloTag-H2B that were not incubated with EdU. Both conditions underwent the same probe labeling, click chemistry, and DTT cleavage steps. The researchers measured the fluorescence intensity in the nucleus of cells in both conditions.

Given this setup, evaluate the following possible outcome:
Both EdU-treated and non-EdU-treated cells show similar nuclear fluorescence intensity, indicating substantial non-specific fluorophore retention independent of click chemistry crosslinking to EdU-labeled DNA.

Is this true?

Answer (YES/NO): NO